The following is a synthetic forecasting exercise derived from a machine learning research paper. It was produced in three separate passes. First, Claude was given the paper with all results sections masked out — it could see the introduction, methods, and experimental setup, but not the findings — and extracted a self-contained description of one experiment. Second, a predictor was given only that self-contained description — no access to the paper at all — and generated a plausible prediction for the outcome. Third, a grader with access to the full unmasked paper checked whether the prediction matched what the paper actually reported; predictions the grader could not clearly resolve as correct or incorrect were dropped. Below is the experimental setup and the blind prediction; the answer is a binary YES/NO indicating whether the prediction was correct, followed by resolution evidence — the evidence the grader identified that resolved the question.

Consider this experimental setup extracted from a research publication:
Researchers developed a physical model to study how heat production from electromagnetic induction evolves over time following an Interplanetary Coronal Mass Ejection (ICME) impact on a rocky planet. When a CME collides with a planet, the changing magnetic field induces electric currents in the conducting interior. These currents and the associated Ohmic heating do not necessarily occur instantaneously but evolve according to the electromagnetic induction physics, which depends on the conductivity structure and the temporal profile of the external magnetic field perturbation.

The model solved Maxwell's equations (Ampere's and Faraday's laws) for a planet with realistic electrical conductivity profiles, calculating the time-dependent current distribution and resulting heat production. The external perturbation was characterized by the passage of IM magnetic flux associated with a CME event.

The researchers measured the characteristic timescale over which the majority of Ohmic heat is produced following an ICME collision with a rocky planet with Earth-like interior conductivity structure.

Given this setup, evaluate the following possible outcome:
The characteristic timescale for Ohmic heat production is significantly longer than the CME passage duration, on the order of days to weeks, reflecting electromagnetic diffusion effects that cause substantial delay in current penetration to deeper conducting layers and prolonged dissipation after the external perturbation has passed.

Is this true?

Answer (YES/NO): YES